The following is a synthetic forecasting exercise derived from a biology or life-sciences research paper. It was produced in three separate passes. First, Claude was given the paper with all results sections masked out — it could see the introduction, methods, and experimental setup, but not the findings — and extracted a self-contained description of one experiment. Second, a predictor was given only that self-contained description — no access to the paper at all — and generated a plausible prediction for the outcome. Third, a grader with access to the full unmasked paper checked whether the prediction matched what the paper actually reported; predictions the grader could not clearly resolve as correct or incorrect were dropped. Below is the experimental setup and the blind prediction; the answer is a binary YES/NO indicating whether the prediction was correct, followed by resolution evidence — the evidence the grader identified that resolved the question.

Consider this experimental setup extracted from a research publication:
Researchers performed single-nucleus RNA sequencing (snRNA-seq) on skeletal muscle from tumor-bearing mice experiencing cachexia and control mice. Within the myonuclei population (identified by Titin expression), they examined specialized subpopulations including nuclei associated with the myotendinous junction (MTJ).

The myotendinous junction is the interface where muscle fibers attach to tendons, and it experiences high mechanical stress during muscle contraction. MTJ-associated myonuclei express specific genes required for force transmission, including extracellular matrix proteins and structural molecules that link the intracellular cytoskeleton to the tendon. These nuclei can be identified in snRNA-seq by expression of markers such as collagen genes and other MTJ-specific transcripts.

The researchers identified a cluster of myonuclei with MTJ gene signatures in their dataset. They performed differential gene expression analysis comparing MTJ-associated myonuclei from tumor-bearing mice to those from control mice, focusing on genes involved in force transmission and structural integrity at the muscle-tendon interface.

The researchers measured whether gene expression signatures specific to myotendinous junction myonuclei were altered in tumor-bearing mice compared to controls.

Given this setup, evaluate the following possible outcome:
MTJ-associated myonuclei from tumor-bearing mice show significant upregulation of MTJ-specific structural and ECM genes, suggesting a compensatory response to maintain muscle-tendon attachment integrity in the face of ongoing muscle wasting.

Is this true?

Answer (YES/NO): NO